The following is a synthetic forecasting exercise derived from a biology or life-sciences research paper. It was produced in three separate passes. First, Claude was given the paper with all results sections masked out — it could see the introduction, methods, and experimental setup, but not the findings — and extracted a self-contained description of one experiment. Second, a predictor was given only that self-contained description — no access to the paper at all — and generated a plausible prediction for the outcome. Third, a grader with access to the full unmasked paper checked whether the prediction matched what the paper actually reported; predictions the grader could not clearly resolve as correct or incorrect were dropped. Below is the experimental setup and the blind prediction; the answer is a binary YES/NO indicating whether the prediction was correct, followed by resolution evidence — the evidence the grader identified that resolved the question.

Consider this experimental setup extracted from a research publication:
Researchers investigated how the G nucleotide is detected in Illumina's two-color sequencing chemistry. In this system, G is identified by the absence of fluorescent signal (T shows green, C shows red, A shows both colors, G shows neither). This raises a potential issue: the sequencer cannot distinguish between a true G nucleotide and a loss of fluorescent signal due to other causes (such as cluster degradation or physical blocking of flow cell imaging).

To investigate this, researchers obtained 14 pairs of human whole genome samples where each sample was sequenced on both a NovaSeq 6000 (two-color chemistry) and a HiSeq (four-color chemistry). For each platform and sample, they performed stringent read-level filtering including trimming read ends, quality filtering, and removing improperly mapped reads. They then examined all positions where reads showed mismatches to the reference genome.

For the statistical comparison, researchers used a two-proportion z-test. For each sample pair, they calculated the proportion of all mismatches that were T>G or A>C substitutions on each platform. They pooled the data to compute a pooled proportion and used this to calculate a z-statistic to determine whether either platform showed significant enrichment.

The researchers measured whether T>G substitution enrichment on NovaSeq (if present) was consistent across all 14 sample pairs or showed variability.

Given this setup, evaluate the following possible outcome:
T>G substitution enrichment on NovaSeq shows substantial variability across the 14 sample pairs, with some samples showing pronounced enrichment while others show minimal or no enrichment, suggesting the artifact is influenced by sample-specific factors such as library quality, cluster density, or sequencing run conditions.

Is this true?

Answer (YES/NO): YES